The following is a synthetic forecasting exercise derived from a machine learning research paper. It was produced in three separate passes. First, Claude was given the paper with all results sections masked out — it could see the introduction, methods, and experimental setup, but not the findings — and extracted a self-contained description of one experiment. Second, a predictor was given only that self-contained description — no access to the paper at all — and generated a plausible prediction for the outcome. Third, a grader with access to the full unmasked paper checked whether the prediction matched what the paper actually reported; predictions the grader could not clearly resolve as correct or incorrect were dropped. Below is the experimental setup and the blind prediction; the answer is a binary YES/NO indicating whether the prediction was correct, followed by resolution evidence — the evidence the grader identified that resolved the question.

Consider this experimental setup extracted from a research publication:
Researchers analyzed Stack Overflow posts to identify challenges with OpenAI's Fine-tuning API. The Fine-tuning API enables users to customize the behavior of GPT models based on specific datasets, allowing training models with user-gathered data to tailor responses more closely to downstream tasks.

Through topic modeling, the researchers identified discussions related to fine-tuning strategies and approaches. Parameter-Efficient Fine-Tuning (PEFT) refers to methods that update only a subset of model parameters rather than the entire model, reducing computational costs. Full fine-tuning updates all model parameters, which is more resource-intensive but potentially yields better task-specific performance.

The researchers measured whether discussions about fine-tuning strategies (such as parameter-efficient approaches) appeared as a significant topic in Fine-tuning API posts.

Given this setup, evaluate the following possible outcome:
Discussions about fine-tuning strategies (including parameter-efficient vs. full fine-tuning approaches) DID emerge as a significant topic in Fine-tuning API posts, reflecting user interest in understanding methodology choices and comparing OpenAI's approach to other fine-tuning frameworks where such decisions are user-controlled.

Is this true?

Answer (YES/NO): YES